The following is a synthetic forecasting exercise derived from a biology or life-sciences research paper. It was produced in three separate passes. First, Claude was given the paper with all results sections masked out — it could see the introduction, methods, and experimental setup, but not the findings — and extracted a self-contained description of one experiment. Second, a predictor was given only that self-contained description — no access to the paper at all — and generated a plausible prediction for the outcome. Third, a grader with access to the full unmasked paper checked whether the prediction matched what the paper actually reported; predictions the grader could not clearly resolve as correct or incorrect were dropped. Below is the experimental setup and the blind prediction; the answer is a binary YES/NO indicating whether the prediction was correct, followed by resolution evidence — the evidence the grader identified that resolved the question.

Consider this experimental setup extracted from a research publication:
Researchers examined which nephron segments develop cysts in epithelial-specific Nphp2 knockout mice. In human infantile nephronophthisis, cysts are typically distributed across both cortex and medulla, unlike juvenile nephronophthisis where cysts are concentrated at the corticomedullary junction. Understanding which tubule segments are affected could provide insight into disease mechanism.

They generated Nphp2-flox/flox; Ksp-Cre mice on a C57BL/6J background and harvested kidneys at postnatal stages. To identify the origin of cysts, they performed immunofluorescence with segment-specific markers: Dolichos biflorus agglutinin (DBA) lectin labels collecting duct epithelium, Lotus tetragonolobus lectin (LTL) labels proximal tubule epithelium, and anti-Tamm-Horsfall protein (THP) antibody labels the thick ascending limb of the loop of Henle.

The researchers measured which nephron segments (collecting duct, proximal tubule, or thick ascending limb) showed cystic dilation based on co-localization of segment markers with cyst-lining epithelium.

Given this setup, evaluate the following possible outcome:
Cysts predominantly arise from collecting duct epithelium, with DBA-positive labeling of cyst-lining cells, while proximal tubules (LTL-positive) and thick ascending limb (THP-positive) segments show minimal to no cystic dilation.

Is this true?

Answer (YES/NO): NO